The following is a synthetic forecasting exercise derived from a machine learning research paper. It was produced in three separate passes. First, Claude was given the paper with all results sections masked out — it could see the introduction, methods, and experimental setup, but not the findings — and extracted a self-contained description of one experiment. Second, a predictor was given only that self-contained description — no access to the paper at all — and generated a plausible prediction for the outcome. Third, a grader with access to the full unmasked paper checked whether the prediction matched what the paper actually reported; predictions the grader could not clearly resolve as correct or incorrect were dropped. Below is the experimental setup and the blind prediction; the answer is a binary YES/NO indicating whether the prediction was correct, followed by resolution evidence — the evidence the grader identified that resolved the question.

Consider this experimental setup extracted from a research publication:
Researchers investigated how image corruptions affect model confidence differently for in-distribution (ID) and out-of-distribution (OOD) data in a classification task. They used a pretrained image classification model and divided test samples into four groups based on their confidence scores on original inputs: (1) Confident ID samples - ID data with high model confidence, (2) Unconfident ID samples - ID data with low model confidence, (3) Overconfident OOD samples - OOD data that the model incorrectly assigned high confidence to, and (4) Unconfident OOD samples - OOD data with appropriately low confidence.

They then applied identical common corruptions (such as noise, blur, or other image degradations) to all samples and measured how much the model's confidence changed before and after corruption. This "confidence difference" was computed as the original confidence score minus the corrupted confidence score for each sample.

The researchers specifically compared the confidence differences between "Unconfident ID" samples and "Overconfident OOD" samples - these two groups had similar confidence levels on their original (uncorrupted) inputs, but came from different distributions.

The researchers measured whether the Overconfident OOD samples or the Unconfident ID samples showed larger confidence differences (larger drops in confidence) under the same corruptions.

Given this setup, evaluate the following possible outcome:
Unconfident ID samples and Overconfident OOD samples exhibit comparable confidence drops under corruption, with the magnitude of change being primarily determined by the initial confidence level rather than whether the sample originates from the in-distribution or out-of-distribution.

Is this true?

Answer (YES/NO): NO